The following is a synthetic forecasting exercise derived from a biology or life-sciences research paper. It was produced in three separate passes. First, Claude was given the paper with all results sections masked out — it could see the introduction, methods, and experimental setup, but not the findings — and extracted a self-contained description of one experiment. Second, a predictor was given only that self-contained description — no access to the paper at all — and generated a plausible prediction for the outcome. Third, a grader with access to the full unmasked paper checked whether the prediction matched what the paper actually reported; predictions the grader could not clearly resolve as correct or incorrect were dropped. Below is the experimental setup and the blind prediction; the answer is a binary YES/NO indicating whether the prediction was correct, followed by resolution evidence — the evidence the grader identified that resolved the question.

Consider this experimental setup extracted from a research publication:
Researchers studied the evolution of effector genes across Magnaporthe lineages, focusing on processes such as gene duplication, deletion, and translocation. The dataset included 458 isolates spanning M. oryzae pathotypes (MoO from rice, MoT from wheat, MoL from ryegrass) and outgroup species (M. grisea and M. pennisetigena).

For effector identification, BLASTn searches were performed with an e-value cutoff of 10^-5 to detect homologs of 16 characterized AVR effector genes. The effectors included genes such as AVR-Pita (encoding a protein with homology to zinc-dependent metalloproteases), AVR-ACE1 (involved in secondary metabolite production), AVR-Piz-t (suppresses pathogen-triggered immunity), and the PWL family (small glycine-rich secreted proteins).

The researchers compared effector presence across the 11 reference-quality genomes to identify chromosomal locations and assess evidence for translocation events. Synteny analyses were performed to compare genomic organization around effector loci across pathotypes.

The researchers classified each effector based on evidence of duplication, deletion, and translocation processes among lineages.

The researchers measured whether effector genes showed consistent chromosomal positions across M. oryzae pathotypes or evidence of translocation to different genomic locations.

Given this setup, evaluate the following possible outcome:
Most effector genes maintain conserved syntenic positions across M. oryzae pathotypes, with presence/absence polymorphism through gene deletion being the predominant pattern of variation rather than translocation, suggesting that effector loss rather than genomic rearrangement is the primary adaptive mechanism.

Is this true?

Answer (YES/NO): NO